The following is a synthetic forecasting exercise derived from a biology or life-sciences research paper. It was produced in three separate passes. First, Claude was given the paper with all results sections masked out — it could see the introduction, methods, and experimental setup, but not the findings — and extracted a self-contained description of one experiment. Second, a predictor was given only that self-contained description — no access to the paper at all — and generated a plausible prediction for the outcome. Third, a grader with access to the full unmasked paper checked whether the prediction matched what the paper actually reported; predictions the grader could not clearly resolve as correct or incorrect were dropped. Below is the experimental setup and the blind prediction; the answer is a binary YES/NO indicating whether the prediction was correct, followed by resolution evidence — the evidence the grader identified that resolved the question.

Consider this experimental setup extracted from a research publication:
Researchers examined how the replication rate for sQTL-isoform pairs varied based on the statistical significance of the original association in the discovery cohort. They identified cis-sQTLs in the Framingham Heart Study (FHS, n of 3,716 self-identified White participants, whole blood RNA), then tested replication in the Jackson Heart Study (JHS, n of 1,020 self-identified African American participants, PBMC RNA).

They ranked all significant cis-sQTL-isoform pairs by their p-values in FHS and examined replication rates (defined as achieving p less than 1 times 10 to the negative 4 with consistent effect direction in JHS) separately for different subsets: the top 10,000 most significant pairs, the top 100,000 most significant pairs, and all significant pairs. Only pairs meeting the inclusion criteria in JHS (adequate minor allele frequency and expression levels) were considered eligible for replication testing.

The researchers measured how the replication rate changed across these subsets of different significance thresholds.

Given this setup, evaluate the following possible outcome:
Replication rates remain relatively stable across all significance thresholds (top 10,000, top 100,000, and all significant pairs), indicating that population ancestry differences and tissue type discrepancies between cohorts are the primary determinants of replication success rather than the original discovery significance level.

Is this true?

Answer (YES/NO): NO